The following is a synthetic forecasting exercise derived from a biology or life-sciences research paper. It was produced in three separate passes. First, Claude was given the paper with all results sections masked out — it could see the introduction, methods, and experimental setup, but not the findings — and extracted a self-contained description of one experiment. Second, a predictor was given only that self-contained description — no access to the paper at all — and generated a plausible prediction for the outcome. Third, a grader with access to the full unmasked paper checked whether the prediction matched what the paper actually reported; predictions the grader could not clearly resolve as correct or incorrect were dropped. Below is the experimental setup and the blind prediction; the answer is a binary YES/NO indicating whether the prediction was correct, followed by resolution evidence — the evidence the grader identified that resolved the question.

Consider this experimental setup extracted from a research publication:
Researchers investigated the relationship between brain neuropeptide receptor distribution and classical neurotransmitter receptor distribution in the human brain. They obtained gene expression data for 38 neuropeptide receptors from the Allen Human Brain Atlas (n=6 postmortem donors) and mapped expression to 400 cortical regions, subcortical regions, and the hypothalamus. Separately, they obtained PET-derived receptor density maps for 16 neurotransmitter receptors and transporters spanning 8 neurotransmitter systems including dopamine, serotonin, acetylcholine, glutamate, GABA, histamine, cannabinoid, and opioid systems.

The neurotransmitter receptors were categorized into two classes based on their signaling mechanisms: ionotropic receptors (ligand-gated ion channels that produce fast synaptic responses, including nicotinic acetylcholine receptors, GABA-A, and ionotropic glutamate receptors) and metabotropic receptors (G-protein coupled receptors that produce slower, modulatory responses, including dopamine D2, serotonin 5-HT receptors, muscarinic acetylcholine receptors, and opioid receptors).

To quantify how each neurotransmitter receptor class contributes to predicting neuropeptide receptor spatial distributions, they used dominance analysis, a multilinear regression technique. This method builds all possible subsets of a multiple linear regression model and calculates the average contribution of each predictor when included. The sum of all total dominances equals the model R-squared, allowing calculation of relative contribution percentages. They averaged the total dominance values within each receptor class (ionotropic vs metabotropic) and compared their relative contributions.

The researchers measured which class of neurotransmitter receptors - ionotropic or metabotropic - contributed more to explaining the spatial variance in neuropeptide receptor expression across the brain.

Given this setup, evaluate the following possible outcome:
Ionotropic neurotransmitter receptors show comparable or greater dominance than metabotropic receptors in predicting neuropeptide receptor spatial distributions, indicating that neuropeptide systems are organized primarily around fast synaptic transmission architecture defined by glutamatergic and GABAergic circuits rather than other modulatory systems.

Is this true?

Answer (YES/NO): NO